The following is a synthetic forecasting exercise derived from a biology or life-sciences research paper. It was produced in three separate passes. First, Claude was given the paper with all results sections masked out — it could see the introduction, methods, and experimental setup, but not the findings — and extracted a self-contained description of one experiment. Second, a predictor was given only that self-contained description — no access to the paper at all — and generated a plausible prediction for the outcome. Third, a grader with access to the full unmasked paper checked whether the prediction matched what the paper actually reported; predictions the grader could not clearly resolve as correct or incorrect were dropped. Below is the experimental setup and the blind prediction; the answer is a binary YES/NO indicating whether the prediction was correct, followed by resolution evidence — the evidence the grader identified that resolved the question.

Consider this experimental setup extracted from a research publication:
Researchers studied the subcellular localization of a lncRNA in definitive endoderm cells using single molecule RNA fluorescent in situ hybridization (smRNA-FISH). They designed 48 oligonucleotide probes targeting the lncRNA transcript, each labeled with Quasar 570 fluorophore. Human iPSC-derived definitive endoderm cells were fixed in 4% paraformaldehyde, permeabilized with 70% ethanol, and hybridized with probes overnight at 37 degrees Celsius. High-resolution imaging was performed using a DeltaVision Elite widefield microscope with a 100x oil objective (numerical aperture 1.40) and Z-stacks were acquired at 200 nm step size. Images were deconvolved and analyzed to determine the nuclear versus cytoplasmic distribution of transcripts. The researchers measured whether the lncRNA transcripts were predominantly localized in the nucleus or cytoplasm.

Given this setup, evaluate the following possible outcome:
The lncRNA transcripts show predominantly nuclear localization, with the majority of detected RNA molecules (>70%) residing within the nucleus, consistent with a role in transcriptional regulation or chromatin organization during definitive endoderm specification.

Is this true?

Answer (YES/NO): YES